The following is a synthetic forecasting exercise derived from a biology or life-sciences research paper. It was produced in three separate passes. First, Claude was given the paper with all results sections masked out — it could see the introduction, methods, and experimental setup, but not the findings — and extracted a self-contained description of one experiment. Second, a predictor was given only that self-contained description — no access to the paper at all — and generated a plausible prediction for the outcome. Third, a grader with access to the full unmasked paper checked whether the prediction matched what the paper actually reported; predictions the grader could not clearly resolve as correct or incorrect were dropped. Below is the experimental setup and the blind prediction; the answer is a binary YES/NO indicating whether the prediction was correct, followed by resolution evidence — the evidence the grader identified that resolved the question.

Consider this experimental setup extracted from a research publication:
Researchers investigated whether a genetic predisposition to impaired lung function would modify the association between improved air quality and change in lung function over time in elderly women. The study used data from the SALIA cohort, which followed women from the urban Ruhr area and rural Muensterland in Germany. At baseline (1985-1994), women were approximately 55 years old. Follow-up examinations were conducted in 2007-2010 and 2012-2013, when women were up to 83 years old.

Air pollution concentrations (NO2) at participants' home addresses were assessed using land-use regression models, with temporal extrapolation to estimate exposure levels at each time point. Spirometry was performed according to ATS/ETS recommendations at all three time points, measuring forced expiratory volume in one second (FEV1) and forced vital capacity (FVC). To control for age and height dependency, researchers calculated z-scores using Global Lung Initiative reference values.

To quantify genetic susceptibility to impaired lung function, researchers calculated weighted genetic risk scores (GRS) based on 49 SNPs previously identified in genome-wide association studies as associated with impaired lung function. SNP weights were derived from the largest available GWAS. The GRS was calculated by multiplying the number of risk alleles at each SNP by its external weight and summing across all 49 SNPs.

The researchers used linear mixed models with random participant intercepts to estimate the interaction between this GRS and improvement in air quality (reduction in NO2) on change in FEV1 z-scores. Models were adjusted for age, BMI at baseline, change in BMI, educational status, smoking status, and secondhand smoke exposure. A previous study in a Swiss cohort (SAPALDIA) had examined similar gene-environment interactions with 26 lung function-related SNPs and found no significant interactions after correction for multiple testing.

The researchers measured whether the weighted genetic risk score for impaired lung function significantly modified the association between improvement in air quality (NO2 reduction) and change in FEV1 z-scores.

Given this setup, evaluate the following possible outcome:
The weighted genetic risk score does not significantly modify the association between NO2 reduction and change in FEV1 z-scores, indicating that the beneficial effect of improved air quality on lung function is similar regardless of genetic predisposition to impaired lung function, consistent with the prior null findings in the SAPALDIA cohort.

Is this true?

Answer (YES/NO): NO